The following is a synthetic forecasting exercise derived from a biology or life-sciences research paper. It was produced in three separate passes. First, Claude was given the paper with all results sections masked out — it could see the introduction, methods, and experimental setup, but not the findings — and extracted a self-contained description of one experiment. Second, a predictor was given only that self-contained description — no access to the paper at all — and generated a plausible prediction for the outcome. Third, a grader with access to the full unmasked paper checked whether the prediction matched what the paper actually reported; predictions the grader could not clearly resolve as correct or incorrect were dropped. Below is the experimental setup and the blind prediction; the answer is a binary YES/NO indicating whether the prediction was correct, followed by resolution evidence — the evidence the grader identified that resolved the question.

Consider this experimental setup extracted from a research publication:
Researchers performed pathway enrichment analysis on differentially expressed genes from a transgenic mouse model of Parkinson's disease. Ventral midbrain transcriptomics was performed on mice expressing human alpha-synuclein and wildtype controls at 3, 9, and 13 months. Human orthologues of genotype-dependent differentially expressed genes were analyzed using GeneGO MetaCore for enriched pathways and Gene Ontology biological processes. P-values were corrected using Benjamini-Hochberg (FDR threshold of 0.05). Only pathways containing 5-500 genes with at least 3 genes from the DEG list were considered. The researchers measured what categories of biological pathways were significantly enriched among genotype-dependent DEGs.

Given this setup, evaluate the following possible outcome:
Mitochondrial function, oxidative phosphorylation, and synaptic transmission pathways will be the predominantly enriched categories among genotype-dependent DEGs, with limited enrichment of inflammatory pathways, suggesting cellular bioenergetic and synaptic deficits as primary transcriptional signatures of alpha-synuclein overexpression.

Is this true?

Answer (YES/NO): NO